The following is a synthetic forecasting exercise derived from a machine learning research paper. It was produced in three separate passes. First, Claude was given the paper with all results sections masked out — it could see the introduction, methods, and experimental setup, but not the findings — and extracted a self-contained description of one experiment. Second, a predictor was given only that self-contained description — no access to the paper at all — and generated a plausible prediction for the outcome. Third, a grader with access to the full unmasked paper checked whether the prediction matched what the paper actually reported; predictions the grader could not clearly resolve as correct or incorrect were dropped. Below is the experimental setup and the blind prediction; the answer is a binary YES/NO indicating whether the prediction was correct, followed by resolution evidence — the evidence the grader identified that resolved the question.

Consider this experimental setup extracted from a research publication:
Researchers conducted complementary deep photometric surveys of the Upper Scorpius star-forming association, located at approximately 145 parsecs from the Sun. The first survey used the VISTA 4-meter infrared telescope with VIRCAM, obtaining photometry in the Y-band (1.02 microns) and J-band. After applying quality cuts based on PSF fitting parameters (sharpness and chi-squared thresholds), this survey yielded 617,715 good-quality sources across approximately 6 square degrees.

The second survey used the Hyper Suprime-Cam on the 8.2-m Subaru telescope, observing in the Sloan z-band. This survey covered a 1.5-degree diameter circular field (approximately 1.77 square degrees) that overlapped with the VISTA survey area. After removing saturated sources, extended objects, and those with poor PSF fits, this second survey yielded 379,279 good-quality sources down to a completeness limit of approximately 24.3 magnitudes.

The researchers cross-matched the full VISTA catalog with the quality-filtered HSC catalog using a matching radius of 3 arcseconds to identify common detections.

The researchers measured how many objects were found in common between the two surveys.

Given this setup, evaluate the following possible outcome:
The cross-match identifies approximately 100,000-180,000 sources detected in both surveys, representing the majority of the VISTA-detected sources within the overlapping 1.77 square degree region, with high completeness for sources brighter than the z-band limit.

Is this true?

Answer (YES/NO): YES